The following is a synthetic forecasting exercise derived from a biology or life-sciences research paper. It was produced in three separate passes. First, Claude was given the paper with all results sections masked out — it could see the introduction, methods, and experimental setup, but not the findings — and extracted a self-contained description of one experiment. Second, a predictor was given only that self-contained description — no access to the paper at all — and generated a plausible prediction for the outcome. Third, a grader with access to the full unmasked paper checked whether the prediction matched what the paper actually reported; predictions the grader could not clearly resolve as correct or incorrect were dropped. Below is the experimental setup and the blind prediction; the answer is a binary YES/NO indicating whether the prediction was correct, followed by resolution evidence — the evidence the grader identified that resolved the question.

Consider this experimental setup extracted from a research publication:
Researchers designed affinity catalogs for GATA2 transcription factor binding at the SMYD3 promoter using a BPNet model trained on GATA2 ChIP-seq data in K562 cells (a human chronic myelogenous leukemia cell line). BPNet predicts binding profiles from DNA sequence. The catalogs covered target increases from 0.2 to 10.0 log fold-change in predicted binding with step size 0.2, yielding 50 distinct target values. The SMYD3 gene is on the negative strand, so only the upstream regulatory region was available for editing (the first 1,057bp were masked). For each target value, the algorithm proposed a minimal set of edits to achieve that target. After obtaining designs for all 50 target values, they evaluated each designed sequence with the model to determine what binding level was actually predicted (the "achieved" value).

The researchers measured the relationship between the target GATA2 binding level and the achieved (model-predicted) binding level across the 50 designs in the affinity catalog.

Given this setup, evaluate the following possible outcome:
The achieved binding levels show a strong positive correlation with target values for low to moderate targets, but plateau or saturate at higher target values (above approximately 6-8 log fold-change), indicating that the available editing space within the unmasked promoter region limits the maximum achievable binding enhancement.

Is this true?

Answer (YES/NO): NO